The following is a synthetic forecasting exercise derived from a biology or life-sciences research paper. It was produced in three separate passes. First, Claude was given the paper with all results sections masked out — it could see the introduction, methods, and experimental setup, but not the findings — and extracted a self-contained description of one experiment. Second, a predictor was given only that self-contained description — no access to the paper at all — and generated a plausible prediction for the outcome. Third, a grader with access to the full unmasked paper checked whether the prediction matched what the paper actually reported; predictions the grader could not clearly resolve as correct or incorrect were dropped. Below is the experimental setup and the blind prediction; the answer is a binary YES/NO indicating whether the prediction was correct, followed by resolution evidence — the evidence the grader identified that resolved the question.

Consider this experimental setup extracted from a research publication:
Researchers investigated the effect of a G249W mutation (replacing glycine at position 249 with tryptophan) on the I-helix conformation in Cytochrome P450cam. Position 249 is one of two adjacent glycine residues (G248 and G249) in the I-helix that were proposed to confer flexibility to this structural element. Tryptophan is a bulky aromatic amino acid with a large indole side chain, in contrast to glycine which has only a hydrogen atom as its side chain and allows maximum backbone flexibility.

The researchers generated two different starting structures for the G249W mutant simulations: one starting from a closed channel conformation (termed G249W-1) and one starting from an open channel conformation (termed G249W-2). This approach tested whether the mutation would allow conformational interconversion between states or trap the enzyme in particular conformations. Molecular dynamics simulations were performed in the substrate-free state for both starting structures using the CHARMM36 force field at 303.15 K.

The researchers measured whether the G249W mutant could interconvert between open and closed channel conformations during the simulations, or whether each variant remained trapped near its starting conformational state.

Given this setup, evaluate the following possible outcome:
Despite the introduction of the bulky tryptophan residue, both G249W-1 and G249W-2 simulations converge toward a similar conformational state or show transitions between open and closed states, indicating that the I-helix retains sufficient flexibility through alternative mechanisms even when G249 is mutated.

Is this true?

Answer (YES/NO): NO